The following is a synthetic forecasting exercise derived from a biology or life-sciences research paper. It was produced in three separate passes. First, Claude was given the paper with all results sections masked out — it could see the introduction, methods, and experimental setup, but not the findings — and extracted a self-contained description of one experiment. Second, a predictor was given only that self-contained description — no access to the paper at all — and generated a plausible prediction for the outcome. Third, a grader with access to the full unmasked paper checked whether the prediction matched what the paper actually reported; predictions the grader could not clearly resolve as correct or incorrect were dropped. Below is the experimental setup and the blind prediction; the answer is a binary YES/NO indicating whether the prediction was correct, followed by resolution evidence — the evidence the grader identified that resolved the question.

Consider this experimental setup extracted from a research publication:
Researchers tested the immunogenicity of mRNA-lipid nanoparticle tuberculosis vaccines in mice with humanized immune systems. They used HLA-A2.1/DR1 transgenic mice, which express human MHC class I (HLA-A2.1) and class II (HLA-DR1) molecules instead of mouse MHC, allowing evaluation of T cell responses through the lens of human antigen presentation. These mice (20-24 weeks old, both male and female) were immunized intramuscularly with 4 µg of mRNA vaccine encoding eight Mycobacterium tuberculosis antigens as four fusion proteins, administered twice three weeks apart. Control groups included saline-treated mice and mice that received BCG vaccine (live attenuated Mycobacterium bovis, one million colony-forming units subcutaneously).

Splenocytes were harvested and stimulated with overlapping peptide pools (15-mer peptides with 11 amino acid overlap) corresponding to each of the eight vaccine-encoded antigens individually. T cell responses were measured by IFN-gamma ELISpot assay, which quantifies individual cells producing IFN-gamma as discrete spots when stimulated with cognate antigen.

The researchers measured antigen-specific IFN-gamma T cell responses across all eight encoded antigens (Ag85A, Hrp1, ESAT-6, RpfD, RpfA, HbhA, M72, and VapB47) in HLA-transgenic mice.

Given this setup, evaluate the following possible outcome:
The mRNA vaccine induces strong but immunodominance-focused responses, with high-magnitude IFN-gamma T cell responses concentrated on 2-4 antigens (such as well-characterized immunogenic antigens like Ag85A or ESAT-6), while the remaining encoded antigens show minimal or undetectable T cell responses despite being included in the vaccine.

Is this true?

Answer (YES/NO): NO